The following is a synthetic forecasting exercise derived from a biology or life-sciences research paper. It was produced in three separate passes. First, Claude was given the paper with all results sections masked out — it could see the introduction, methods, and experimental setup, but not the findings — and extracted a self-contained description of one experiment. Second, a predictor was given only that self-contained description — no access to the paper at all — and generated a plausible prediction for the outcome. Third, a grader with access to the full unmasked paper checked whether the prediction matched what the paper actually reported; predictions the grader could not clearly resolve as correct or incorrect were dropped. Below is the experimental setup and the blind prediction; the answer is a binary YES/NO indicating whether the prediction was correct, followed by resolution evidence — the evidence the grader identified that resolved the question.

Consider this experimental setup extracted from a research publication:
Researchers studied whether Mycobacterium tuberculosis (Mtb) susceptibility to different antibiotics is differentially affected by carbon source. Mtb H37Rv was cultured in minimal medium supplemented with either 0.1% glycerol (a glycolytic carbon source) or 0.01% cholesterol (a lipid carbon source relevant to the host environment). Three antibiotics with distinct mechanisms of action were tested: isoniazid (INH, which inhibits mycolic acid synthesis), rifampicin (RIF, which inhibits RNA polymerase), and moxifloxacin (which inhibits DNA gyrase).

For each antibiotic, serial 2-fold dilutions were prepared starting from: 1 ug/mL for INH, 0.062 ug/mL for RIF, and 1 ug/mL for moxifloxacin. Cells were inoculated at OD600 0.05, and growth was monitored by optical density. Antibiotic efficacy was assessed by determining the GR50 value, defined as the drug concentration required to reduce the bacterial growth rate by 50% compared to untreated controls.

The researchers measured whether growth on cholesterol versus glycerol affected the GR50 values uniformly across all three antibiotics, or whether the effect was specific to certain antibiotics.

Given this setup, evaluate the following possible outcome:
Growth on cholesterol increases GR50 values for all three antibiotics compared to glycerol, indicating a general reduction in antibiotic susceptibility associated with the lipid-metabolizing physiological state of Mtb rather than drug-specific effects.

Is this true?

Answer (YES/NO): NO